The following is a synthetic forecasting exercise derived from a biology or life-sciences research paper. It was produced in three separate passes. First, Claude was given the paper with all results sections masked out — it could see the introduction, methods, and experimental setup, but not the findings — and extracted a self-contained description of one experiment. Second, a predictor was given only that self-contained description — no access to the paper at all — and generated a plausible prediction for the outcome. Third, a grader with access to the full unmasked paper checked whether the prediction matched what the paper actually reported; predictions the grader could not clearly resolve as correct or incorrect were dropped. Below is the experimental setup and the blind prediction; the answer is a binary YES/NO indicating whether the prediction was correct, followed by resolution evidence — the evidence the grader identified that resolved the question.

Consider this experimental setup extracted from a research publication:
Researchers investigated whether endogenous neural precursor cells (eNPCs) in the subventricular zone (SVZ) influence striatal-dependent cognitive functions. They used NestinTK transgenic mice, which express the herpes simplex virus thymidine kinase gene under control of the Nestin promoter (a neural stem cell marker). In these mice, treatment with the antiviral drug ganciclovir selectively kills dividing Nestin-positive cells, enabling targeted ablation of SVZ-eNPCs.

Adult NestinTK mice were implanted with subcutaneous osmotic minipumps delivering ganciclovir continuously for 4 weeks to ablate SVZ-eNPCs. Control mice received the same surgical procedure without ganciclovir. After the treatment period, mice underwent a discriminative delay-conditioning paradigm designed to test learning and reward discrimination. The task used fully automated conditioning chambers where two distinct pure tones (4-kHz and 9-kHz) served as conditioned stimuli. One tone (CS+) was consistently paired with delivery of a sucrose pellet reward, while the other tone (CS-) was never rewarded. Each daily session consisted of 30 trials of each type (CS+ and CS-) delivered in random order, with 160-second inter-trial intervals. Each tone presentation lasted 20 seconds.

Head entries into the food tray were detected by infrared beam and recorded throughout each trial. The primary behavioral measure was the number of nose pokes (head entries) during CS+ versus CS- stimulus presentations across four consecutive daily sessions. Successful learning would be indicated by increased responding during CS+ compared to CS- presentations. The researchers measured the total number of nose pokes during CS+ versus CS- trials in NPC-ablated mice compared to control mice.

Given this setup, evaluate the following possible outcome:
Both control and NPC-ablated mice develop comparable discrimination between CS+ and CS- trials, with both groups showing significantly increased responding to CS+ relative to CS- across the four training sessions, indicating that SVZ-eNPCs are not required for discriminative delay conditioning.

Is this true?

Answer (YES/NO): NO